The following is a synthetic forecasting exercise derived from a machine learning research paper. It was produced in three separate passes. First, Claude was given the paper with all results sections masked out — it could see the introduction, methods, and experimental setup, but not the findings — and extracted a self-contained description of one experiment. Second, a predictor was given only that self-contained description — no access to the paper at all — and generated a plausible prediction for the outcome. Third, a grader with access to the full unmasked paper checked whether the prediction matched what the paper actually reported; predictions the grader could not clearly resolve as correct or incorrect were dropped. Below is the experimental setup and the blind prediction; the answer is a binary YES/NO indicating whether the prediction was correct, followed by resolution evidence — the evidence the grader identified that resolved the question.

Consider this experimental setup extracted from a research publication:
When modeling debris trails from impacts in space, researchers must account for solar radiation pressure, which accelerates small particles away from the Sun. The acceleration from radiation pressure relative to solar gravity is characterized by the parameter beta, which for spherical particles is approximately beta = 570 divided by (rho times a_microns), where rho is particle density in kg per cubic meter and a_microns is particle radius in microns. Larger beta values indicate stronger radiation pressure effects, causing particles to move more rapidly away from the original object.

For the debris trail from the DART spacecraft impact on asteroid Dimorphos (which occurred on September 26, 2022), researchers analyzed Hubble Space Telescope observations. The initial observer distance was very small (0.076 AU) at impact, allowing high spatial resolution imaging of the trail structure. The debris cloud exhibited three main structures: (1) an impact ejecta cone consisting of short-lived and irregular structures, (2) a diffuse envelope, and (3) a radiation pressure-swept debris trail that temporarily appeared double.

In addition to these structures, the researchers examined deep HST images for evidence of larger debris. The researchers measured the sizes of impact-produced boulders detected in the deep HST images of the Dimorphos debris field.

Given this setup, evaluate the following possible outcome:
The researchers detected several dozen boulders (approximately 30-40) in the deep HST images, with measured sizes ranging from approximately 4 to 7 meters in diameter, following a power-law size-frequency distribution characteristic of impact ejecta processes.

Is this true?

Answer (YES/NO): NO